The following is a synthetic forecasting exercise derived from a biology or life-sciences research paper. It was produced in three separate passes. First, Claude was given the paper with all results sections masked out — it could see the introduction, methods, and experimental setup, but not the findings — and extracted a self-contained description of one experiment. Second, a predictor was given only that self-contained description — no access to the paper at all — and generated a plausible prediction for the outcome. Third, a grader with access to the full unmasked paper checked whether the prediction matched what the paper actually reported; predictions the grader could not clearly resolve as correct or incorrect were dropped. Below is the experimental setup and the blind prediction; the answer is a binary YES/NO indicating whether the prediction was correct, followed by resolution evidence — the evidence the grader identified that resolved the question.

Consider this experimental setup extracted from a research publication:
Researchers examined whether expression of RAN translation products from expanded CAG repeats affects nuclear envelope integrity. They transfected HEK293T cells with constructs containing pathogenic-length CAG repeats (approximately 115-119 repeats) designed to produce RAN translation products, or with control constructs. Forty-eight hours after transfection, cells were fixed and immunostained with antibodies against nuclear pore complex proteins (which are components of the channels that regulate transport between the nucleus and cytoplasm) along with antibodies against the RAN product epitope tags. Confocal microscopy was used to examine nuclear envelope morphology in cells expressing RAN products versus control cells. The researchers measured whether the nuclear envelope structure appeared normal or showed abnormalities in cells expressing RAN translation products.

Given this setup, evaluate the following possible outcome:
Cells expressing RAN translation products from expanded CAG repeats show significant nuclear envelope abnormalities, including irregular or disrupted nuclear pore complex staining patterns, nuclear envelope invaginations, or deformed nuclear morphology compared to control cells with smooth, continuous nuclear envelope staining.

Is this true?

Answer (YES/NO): YES